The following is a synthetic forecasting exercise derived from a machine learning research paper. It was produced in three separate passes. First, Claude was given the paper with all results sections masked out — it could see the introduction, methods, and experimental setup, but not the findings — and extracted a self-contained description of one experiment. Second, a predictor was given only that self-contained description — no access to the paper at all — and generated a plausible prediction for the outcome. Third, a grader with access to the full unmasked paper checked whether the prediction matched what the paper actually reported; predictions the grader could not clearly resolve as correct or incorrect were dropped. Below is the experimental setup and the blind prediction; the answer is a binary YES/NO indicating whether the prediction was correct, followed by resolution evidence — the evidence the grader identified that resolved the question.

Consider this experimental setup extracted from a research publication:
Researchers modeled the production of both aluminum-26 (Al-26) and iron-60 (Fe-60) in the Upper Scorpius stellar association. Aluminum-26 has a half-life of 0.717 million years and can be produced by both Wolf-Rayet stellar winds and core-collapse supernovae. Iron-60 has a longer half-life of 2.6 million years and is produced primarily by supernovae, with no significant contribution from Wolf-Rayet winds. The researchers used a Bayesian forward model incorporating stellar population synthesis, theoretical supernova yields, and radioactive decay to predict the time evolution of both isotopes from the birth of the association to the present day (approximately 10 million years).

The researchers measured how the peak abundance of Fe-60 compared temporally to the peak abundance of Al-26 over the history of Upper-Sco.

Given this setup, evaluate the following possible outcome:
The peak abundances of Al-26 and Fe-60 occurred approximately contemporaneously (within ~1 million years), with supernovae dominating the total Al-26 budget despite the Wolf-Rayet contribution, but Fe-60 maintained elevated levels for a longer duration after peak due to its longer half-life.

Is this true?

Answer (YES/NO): NO